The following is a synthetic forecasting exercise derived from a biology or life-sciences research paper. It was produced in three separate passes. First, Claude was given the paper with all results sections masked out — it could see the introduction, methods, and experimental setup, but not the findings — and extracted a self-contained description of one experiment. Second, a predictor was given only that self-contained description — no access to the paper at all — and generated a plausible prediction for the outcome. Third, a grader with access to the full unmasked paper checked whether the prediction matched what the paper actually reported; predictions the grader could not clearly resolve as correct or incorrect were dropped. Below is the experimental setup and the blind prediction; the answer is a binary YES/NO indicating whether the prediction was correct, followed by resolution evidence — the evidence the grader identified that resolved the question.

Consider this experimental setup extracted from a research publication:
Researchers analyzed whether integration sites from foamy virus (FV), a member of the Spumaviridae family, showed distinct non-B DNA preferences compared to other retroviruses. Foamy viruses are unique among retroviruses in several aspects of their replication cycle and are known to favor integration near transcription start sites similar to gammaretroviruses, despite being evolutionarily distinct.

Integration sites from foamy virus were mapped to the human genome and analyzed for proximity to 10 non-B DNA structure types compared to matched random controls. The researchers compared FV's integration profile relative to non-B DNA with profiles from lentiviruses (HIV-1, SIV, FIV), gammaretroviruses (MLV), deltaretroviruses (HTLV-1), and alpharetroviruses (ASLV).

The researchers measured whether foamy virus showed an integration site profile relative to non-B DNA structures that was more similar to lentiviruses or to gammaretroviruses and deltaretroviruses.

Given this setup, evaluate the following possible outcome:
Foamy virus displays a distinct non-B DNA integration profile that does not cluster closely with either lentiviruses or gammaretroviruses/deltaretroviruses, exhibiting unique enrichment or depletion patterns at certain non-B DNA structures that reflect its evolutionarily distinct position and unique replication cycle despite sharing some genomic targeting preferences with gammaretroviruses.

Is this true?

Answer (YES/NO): NO